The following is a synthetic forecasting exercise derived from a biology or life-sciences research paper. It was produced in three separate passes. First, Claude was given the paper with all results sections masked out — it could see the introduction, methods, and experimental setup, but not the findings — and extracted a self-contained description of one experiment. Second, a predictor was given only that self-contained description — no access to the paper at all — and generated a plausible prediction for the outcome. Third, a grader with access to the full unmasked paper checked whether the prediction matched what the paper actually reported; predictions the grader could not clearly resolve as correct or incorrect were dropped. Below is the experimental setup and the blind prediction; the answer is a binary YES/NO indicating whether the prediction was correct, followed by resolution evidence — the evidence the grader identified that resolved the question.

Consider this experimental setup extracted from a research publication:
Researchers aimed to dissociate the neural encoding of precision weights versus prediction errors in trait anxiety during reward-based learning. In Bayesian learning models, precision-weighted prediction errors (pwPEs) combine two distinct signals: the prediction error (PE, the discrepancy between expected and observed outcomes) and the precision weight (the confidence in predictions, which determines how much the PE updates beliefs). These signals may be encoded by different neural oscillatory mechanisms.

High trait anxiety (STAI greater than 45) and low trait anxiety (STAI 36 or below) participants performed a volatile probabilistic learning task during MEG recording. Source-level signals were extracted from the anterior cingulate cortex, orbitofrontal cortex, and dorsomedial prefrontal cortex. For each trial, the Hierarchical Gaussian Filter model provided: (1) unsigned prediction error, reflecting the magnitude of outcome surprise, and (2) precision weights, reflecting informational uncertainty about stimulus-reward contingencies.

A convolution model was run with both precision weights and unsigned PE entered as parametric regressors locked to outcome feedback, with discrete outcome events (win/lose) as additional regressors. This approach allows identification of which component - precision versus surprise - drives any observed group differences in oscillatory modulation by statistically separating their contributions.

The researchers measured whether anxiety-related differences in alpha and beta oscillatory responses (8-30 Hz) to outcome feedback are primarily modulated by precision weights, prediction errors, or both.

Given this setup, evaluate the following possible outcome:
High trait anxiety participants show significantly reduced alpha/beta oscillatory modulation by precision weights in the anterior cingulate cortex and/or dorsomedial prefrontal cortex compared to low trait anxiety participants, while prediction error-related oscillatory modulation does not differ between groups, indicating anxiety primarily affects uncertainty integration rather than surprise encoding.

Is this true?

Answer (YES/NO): NO